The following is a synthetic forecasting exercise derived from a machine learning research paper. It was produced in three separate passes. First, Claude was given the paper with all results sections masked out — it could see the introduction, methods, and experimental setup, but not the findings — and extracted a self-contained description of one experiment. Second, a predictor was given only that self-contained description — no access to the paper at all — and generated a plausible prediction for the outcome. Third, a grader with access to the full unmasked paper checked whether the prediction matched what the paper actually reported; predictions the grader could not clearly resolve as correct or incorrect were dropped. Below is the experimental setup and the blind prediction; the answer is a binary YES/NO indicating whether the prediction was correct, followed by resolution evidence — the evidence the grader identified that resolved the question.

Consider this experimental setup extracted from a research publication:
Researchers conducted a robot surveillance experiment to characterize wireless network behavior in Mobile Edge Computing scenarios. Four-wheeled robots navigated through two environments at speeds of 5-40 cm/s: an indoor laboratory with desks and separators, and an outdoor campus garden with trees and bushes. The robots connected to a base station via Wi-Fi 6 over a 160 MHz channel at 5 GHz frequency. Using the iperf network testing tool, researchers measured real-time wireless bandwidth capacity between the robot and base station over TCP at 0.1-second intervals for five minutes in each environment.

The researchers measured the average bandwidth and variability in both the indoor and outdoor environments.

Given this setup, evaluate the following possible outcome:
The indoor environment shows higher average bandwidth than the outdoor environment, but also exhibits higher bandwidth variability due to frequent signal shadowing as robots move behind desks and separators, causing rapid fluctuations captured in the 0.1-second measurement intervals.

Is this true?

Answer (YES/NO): NO